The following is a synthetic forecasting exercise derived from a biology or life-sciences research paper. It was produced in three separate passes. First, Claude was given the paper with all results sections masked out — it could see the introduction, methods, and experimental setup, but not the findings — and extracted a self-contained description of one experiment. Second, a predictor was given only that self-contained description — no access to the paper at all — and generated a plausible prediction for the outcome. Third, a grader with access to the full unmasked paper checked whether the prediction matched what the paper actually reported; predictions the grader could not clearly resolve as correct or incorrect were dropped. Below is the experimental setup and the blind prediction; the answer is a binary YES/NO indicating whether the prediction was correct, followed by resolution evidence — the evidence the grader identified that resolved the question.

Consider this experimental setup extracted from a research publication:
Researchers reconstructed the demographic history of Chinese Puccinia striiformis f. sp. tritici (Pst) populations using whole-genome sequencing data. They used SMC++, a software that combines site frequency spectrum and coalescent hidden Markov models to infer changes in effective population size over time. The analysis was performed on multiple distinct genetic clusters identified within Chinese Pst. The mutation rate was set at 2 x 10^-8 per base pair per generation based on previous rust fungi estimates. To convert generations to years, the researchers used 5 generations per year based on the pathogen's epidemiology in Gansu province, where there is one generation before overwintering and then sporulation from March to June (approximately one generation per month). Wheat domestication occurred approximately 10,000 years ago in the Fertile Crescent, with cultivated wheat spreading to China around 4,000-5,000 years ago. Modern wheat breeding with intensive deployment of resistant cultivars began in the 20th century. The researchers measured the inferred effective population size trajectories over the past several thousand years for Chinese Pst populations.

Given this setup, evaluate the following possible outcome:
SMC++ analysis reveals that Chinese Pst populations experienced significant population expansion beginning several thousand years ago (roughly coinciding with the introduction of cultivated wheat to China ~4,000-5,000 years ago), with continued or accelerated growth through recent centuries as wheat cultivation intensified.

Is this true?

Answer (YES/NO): NO